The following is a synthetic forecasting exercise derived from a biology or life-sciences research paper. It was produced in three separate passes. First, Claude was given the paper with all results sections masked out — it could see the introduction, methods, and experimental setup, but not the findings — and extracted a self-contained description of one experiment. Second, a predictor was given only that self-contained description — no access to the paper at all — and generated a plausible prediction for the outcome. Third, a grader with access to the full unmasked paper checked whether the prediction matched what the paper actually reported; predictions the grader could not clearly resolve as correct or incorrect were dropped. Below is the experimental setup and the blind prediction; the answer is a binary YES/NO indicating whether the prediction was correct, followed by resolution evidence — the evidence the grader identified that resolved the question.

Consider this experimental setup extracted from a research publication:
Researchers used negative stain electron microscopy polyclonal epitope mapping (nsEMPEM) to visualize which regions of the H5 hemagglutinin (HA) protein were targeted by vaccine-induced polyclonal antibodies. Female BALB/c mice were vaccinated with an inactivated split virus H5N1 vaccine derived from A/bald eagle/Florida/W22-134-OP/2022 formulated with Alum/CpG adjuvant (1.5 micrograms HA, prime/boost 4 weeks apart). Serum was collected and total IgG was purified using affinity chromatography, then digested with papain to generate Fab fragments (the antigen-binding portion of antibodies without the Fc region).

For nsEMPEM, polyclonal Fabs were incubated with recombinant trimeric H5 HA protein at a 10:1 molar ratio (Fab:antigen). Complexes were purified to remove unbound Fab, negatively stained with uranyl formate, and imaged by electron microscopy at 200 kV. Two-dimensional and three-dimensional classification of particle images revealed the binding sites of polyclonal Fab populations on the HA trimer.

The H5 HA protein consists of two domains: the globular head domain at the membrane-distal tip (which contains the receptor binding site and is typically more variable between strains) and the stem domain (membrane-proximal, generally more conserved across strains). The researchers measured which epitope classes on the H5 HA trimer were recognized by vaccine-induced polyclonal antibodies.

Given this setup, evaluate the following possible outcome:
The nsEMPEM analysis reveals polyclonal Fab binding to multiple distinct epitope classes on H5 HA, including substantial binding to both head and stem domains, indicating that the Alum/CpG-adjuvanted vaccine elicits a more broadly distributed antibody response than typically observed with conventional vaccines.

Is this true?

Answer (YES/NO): NO